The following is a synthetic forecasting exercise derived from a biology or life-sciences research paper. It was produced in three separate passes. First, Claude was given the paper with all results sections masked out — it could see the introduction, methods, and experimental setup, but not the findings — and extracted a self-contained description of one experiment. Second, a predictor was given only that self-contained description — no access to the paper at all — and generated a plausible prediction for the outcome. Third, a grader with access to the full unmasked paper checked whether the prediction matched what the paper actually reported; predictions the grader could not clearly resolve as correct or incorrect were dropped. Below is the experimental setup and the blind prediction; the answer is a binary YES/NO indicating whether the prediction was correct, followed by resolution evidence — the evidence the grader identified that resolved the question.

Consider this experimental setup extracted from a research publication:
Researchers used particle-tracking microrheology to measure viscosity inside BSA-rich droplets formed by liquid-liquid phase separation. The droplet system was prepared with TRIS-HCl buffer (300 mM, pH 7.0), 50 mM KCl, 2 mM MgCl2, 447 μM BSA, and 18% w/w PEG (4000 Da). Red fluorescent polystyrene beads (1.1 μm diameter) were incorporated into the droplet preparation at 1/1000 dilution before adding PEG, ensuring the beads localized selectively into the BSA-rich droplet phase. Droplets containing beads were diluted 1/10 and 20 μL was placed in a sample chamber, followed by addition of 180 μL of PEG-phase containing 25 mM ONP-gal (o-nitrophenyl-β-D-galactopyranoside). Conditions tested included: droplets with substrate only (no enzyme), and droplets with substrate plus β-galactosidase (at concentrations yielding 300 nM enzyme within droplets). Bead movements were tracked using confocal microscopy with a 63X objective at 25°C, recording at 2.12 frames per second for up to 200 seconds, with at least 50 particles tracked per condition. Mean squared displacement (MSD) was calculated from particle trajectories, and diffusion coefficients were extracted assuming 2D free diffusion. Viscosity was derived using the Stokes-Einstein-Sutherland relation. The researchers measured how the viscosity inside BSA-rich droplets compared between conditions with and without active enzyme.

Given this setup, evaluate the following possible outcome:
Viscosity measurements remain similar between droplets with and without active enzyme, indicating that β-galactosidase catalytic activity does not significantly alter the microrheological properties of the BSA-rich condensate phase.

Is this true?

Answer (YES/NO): NO